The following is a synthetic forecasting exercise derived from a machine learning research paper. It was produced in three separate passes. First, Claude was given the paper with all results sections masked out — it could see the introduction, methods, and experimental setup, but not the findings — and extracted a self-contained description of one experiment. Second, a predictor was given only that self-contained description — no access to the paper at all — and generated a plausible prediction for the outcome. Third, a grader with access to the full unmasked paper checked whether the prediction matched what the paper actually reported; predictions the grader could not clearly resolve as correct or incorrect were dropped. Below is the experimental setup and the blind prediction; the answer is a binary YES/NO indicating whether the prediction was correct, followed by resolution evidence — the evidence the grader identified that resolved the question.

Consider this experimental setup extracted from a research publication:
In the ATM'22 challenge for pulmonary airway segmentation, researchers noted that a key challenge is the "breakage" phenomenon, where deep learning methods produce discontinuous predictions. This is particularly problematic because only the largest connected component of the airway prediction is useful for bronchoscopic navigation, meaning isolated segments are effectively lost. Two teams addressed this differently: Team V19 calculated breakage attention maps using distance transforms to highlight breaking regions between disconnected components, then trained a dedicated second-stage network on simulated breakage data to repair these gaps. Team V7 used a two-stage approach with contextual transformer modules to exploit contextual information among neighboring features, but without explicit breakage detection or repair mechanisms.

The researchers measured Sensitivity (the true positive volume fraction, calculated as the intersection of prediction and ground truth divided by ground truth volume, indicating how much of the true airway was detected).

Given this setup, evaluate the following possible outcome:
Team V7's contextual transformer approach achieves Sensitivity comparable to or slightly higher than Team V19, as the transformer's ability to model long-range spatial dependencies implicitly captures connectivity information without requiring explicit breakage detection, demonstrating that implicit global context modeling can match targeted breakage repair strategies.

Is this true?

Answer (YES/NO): NO